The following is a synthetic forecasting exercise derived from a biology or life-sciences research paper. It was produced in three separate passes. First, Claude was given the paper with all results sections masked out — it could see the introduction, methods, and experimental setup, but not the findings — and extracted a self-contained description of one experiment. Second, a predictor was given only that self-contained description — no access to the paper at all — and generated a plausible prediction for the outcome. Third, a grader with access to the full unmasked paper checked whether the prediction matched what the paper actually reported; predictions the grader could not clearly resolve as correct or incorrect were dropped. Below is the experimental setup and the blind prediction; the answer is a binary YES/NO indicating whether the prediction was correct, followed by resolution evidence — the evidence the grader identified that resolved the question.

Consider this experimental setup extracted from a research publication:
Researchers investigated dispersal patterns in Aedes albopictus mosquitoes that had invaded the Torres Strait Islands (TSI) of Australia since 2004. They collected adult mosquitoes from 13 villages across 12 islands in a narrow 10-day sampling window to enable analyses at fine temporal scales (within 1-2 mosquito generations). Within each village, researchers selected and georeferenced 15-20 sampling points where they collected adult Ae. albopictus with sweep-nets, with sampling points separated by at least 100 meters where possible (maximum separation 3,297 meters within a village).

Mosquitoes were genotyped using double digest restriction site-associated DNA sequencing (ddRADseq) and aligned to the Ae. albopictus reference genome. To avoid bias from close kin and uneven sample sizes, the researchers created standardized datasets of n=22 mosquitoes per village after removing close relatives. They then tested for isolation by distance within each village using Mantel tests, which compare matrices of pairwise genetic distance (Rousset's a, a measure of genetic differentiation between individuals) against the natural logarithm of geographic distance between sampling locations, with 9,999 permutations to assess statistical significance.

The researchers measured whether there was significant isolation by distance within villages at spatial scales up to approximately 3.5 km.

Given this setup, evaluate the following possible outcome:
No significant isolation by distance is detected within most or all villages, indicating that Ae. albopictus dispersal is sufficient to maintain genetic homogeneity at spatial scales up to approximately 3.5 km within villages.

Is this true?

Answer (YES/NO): YES